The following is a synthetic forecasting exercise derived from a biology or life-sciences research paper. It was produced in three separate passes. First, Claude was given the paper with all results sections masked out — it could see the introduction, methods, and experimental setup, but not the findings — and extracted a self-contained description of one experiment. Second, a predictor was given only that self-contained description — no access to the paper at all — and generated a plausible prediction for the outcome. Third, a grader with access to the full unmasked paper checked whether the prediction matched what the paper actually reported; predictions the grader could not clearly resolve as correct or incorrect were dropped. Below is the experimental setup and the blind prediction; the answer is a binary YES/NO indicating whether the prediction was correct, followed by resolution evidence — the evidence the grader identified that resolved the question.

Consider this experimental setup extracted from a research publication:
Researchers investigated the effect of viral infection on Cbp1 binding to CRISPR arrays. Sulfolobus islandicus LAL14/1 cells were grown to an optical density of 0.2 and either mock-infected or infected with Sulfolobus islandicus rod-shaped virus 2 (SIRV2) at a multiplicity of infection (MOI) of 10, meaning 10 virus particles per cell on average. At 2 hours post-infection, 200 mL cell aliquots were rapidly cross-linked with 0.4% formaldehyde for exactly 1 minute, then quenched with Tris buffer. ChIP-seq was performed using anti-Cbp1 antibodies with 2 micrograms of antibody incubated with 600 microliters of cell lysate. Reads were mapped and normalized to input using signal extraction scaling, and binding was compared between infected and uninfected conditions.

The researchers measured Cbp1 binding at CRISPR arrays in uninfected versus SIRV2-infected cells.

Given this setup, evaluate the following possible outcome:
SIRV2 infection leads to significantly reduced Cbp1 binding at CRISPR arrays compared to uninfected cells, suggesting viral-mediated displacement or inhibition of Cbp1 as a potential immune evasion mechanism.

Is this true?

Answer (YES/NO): NO